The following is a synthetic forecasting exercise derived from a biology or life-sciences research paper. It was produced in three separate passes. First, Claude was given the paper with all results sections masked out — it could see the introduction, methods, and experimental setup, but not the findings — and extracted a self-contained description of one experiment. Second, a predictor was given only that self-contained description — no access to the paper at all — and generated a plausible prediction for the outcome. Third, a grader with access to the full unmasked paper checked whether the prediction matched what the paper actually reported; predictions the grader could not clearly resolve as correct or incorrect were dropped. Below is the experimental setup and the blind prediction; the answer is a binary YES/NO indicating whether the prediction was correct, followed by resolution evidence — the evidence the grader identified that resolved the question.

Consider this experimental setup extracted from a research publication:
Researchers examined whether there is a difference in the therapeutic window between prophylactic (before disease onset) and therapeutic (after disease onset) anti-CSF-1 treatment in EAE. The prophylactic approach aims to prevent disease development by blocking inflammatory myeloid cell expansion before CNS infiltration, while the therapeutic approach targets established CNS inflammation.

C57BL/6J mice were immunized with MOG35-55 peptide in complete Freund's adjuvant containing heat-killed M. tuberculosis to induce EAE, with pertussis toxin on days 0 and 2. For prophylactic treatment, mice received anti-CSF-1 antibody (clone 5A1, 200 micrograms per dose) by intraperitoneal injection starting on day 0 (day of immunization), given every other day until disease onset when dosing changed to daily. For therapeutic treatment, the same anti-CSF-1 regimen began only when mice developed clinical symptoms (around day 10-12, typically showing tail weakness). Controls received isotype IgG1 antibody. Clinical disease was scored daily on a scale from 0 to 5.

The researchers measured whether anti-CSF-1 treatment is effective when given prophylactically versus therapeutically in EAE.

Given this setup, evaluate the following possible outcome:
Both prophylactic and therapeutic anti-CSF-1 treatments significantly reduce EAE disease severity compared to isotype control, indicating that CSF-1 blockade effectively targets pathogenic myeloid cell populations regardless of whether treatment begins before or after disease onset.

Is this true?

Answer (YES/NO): YES